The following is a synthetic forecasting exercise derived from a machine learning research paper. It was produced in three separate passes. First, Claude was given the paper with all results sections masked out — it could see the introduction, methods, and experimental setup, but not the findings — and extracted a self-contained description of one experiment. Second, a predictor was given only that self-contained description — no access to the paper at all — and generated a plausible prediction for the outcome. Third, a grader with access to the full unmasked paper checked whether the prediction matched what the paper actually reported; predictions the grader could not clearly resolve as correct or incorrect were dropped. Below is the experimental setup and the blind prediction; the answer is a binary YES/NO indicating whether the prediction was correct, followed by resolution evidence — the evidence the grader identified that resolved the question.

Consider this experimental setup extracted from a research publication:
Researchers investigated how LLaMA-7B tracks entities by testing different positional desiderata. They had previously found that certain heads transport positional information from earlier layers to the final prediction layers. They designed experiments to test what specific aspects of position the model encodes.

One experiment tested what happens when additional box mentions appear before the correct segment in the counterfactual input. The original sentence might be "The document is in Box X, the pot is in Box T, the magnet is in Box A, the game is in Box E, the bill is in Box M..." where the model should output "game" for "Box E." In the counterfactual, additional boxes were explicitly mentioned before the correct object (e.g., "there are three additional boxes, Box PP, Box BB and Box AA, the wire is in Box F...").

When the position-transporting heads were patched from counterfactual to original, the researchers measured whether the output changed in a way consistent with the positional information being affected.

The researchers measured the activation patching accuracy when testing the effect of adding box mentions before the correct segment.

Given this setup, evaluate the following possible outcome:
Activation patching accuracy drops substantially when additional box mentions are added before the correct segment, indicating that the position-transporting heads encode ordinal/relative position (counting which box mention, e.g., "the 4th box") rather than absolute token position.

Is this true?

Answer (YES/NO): YES